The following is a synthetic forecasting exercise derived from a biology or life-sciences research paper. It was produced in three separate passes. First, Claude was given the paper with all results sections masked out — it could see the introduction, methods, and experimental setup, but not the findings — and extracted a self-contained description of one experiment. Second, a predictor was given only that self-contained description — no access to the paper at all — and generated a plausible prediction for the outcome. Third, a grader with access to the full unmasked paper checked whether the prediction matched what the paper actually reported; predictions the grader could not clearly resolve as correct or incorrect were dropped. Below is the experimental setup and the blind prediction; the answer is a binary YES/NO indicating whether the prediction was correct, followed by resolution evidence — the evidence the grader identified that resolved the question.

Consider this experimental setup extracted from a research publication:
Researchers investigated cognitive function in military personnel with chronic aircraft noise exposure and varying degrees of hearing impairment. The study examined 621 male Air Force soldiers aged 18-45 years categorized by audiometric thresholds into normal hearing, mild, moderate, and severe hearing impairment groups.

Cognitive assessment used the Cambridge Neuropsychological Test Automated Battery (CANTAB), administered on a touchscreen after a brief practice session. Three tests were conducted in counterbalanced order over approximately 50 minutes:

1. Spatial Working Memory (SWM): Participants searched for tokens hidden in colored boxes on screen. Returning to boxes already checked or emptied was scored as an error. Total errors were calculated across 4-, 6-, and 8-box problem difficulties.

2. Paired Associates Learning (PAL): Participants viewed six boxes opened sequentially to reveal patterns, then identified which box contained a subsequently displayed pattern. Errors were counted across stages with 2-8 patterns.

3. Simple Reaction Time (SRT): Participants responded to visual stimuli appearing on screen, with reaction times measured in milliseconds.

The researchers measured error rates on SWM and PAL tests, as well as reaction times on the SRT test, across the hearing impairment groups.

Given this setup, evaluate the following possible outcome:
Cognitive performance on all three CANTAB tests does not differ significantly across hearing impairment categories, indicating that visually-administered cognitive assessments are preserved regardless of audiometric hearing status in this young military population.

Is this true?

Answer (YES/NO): NO